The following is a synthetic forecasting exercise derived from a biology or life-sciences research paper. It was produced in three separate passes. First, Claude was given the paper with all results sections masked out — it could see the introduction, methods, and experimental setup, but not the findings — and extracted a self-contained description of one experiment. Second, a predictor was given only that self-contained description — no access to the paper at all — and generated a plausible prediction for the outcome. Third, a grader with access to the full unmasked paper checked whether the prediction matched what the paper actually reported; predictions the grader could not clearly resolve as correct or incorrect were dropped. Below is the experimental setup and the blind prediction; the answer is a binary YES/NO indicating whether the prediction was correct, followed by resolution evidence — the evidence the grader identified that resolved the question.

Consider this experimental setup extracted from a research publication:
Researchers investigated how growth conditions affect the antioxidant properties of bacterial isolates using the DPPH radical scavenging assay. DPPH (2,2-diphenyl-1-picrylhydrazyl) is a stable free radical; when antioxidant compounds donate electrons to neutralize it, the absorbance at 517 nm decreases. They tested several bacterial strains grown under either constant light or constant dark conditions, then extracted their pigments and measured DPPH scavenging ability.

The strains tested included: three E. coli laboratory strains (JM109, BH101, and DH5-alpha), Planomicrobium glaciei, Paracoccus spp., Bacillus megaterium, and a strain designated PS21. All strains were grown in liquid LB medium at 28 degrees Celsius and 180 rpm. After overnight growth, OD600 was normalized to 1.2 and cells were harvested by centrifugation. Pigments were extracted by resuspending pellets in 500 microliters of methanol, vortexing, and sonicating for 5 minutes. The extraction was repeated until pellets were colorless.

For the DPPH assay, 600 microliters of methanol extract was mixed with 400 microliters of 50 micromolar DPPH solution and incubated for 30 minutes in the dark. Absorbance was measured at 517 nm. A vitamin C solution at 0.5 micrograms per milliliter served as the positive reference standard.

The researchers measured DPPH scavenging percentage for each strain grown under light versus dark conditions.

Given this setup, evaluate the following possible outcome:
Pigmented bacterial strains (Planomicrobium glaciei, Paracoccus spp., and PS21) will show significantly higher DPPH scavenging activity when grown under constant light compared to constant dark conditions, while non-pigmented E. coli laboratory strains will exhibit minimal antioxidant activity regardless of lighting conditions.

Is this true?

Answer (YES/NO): NO